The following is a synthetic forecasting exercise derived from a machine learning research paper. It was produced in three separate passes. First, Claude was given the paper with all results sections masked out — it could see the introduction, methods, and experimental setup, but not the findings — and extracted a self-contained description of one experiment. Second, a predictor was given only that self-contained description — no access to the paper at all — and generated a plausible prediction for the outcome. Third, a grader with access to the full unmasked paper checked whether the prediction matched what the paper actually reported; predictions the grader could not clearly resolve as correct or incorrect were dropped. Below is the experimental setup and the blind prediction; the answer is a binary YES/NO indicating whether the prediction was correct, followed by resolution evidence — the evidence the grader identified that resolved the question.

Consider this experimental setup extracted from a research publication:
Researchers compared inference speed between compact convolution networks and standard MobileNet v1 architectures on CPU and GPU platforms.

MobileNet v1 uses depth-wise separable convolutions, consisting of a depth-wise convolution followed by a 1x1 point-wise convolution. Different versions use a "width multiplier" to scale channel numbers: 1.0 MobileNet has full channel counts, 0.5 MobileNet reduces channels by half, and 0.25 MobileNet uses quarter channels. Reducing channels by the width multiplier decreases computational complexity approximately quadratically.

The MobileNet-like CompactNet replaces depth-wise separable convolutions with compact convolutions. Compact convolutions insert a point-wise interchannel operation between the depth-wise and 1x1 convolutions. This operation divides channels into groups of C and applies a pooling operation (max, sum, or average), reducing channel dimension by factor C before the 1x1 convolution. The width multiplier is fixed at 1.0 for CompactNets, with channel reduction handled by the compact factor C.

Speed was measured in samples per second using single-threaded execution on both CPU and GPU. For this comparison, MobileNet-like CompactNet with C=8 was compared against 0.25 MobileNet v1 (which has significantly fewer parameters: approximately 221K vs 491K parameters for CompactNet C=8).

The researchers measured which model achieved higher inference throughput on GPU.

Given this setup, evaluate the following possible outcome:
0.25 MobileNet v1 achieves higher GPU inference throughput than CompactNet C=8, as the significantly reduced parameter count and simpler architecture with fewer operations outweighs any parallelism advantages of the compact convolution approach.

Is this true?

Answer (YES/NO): NO